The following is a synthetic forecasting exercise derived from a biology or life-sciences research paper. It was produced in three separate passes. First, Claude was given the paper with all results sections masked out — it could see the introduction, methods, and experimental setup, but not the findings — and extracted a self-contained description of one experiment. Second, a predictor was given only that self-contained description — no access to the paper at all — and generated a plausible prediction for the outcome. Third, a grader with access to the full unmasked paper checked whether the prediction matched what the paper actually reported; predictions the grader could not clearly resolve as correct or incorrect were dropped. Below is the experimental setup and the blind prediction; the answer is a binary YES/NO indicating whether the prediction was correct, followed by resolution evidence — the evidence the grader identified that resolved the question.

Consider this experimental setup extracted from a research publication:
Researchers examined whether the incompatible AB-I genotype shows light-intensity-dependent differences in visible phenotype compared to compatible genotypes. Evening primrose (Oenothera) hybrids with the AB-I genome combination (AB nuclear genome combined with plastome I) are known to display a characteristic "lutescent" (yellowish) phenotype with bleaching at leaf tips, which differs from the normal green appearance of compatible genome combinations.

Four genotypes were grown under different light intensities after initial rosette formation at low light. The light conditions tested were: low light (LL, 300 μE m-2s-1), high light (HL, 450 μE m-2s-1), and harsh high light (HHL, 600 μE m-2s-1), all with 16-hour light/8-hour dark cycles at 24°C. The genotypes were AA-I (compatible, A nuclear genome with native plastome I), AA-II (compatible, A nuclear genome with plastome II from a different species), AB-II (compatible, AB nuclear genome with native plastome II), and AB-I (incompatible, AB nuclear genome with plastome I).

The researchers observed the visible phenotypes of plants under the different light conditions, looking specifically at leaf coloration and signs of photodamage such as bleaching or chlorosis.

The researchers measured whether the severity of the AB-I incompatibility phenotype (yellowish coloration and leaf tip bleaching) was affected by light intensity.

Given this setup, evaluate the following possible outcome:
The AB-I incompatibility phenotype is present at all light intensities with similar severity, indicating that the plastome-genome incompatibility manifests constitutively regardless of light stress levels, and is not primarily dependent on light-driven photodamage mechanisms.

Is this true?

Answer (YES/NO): NO